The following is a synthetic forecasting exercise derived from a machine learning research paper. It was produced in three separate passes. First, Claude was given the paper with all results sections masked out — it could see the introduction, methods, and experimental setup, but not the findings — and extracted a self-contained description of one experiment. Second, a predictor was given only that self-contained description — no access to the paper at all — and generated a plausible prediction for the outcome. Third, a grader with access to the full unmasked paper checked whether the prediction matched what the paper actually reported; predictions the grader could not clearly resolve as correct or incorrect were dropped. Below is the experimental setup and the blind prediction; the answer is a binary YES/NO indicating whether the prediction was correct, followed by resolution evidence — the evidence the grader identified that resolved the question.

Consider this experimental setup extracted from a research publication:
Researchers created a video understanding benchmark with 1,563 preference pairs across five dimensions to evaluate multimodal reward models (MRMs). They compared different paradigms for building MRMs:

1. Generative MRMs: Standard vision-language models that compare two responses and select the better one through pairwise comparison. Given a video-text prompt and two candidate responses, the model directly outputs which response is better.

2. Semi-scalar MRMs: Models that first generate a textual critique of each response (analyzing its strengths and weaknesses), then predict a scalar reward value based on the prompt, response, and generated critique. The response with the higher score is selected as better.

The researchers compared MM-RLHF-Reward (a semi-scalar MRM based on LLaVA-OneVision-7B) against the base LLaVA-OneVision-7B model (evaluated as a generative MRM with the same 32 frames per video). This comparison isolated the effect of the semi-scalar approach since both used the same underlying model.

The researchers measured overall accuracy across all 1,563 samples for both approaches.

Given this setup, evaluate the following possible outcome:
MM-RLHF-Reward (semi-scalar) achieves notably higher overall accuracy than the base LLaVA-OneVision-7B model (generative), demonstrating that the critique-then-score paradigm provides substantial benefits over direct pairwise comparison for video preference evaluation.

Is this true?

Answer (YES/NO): NO